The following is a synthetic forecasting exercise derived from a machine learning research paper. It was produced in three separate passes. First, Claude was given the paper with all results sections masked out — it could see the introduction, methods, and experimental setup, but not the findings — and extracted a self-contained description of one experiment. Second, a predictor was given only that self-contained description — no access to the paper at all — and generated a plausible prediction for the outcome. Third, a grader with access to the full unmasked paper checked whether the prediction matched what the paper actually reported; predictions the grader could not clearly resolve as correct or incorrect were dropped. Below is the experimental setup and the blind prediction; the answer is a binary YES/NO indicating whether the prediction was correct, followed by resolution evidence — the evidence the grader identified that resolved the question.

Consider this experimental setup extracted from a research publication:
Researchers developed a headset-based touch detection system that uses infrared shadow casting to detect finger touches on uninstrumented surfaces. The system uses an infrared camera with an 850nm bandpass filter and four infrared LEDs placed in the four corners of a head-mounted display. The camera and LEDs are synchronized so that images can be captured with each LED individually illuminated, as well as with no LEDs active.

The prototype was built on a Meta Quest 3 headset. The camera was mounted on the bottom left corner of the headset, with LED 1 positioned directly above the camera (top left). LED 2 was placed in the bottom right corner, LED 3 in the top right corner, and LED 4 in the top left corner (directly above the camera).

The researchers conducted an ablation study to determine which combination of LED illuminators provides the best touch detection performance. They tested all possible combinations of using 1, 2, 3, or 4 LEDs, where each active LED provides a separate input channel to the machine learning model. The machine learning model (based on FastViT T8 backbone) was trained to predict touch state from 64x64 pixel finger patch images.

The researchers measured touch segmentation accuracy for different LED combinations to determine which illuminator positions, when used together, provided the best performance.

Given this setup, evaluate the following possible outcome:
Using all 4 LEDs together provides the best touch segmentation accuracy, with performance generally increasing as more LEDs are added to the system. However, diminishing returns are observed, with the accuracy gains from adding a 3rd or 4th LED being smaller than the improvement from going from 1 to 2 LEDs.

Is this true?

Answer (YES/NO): NO